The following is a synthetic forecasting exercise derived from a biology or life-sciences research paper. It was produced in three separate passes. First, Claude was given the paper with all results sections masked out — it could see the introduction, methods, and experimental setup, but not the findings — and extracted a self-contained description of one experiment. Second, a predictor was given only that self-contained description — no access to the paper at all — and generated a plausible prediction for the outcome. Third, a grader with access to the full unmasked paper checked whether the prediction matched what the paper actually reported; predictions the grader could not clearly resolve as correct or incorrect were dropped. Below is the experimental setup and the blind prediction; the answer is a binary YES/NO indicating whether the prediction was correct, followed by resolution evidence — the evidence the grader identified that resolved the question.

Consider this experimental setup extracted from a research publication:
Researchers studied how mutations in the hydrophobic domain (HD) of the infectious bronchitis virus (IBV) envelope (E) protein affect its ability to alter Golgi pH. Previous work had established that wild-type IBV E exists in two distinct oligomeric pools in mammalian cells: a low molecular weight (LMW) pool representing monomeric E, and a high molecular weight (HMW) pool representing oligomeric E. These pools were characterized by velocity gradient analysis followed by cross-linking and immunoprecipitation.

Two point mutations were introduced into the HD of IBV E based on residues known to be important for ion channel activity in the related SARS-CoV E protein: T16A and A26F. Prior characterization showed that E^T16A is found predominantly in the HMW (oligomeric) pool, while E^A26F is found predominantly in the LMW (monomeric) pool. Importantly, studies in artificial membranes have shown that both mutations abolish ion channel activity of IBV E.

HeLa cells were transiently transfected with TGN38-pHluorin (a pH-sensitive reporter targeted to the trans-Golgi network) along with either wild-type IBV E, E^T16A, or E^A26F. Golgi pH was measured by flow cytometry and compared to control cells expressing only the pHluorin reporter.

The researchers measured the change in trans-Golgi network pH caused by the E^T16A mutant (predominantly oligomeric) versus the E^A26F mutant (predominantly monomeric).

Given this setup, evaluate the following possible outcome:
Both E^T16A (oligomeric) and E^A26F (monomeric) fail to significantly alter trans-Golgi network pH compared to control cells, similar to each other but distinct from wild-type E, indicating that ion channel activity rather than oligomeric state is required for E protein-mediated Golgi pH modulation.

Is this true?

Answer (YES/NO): NO